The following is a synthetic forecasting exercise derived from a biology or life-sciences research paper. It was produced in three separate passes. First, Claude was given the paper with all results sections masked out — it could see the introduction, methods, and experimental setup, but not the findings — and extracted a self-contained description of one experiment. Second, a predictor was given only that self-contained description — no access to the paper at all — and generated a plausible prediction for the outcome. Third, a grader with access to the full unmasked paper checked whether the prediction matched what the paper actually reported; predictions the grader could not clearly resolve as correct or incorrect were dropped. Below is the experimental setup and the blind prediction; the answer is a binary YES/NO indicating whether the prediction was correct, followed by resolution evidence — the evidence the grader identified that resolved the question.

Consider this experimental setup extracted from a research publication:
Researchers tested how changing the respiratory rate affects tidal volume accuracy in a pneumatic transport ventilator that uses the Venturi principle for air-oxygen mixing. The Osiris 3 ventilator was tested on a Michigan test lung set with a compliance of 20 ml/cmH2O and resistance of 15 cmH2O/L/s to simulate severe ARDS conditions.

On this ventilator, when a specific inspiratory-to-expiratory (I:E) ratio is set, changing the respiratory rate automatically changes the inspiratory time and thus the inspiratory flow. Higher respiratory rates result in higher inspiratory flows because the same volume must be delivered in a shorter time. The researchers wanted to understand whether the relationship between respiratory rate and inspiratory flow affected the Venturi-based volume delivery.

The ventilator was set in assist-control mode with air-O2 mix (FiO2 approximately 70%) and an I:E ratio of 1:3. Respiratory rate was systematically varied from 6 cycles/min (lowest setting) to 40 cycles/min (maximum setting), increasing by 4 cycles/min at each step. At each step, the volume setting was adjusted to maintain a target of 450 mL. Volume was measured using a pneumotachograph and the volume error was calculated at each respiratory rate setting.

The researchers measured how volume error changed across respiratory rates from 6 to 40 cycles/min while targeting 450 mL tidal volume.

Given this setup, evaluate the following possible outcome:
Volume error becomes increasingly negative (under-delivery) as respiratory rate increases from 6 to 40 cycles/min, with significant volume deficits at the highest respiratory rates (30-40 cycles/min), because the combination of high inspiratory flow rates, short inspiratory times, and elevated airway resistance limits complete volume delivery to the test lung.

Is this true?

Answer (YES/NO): NO